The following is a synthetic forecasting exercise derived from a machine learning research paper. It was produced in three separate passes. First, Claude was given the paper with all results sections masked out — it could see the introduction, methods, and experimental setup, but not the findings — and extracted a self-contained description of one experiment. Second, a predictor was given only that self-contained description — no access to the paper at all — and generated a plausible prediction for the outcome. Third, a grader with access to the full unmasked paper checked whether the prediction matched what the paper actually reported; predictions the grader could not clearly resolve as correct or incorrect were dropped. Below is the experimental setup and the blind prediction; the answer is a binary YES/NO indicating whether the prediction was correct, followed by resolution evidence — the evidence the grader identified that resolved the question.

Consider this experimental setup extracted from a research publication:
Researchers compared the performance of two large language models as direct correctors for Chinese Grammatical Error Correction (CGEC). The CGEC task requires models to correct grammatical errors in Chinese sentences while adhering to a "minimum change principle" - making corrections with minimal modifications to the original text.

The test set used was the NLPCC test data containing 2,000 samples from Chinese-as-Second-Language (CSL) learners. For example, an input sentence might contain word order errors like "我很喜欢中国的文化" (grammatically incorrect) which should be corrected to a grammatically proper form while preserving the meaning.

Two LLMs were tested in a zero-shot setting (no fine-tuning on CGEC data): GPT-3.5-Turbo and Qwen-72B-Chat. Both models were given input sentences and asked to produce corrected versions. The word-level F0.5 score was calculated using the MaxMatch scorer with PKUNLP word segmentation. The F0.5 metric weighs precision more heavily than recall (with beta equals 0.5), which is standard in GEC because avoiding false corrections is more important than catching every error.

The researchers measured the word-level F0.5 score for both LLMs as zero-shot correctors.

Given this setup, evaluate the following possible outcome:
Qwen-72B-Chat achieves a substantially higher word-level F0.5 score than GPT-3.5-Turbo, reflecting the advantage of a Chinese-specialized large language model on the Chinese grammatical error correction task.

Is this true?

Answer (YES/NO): NO